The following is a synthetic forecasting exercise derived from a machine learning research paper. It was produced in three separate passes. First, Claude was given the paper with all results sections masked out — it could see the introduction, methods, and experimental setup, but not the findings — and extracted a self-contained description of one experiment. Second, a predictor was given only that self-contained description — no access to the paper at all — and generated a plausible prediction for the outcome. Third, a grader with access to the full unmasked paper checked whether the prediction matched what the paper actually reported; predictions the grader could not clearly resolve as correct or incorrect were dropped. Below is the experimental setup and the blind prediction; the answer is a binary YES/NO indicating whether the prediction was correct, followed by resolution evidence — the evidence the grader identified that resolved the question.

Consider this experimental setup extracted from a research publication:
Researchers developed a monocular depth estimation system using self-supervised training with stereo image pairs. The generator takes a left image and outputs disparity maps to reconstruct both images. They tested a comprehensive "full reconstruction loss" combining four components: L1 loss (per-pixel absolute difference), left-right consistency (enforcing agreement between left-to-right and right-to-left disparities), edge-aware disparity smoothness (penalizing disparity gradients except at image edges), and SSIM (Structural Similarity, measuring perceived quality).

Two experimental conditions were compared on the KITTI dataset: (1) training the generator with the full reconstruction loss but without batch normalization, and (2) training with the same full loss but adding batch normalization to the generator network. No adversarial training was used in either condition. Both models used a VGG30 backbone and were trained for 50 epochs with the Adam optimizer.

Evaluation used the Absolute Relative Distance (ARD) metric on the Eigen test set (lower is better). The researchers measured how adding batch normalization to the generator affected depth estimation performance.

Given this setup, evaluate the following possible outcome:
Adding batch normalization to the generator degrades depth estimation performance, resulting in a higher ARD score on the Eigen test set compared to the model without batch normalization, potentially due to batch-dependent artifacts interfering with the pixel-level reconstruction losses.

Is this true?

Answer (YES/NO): NO